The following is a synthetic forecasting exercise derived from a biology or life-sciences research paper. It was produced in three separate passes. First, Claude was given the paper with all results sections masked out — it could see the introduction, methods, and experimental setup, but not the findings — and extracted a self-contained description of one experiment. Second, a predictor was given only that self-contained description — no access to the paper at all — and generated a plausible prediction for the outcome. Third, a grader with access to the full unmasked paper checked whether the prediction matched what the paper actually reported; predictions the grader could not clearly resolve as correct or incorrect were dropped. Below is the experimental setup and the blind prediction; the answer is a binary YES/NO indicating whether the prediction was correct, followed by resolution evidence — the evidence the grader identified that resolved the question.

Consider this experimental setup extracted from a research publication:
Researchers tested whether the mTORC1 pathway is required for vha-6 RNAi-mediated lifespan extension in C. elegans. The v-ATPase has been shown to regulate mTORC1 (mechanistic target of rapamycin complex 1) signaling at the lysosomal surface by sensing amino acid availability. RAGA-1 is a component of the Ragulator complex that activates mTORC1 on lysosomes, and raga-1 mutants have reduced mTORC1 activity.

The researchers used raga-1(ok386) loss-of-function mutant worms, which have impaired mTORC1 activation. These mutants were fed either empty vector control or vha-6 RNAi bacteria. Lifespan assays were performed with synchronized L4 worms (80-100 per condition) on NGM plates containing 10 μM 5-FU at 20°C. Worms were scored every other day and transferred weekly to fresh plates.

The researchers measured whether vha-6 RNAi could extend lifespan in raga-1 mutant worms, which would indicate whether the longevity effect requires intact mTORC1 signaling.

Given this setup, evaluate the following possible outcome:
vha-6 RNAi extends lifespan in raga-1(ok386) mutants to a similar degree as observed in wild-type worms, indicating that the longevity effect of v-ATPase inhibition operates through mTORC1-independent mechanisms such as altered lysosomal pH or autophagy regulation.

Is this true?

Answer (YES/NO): NO